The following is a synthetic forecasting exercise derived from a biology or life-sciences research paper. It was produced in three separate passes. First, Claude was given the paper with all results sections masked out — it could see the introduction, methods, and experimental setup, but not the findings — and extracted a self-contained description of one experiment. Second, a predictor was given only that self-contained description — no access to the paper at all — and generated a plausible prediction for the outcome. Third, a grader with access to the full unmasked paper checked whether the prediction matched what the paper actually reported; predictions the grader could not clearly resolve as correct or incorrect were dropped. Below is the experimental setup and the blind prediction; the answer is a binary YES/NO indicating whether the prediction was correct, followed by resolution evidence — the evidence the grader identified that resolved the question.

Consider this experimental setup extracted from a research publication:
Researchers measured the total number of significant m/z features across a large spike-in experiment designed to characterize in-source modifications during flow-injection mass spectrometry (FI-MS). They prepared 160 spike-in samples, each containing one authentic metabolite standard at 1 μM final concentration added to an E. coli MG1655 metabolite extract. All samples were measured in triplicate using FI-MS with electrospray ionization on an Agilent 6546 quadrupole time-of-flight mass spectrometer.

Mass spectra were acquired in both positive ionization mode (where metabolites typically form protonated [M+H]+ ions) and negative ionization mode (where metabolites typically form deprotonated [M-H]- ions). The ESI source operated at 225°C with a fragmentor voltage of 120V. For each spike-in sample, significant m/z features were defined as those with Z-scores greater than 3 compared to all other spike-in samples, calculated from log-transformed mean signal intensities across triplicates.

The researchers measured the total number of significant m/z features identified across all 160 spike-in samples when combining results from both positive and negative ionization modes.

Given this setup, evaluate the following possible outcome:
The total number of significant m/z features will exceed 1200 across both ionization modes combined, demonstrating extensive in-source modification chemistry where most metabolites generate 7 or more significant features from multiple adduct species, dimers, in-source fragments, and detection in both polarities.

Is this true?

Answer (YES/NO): YES